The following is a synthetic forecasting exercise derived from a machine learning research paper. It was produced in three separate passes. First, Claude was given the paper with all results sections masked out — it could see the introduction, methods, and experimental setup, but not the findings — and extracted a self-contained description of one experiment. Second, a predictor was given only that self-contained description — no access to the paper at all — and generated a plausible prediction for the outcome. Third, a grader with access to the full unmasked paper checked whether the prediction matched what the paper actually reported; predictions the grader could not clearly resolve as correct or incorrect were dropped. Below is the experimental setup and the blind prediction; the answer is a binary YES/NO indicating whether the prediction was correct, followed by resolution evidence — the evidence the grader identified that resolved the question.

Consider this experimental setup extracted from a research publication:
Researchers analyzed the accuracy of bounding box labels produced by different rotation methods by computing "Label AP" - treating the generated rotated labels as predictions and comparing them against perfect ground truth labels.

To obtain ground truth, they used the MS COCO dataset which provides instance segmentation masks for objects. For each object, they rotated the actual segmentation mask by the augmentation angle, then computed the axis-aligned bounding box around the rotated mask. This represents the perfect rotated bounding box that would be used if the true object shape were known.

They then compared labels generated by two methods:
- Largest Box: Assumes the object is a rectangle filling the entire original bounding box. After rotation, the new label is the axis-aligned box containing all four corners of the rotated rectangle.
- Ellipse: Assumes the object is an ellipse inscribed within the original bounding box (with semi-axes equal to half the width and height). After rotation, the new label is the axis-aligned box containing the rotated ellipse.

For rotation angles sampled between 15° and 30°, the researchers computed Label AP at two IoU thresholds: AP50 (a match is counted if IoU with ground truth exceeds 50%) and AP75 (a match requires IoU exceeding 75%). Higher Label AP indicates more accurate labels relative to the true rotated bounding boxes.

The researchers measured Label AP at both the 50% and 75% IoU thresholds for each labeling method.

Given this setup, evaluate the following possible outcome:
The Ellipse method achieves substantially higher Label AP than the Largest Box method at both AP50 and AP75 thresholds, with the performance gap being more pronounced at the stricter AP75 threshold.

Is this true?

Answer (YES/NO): YES